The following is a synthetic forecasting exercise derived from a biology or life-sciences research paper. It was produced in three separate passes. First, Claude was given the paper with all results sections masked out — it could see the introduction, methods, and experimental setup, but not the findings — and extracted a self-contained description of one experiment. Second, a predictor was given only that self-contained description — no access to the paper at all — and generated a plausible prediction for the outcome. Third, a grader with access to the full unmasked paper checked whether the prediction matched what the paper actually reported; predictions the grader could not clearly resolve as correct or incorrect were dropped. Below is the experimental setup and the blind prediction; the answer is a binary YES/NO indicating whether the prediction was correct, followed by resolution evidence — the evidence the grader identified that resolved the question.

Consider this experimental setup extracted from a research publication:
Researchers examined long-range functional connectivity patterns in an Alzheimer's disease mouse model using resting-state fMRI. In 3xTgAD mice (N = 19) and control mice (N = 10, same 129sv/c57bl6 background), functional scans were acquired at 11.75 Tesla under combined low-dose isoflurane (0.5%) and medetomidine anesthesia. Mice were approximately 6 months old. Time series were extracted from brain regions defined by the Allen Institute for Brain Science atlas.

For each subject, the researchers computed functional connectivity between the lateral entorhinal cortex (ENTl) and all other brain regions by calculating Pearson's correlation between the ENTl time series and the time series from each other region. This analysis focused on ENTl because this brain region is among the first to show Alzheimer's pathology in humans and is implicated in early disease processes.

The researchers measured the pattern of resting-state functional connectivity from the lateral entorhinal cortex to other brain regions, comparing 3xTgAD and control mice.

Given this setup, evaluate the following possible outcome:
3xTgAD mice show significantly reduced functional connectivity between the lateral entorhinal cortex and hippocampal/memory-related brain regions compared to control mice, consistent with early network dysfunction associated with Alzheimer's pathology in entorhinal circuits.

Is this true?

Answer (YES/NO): YES